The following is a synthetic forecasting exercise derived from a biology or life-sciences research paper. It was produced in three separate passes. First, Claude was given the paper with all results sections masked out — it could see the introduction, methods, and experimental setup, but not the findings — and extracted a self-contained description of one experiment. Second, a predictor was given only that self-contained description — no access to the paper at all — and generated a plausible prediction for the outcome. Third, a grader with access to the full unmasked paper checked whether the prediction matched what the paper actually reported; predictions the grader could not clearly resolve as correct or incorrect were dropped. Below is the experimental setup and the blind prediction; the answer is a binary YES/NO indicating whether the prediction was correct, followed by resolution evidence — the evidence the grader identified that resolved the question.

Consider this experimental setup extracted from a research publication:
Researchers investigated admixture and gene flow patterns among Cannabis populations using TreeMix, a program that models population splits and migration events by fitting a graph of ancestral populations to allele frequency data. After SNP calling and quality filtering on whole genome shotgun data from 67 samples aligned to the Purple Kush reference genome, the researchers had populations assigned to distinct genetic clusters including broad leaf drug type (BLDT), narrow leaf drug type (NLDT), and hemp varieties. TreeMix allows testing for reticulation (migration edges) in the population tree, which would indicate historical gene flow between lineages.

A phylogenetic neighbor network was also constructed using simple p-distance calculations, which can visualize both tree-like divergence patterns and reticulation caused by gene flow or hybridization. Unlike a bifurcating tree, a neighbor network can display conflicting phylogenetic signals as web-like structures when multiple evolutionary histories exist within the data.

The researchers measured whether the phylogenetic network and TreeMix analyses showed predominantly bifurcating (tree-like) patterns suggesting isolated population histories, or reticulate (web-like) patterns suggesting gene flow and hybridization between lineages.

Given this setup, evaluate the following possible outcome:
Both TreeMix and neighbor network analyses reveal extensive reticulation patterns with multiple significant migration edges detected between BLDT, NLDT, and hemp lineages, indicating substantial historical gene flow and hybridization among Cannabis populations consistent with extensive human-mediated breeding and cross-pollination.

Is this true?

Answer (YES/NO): NO